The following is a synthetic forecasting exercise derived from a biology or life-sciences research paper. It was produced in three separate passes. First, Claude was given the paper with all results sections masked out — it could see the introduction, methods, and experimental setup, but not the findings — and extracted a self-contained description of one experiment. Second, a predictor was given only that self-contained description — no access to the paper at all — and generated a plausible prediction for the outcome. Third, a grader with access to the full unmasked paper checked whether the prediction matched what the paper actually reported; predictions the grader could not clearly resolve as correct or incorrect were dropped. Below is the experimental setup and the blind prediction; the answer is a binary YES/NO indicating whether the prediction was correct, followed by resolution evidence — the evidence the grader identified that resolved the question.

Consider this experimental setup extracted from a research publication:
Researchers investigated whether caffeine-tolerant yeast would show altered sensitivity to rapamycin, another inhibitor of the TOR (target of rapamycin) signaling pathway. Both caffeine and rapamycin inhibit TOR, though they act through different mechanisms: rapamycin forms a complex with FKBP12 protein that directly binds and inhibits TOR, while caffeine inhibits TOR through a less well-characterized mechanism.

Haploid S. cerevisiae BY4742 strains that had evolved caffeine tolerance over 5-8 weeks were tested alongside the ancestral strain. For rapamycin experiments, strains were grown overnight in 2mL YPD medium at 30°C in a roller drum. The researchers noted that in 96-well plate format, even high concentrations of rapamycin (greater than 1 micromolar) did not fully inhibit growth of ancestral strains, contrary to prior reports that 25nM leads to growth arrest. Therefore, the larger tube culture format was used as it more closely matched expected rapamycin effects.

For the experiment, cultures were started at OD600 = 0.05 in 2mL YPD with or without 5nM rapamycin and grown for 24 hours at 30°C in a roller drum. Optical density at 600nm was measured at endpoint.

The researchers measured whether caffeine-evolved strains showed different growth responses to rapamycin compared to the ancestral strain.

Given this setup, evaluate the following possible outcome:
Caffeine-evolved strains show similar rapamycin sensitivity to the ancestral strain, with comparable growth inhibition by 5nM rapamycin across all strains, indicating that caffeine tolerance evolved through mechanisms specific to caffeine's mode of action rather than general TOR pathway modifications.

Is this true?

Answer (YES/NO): NO